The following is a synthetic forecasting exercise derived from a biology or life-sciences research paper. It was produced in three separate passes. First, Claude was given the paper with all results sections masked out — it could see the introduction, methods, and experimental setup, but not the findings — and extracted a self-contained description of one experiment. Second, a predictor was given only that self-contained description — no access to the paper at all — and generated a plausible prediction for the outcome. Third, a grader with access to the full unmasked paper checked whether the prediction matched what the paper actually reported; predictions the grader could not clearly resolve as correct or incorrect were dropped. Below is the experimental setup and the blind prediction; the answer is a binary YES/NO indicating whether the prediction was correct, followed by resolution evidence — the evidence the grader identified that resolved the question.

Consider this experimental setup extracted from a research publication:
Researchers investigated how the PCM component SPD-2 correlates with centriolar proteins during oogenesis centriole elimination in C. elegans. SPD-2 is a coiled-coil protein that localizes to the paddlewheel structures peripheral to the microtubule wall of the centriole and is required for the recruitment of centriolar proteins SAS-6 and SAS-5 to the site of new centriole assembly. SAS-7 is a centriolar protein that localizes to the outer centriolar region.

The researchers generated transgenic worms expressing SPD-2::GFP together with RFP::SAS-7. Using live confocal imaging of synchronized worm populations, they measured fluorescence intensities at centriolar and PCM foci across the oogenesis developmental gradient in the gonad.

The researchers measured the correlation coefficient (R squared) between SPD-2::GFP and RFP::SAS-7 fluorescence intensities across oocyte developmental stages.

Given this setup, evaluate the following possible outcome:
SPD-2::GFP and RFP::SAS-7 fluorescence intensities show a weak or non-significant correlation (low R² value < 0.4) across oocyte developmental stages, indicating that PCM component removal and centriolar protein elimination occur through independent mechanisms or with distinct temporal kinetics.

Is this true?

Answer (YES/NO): NO